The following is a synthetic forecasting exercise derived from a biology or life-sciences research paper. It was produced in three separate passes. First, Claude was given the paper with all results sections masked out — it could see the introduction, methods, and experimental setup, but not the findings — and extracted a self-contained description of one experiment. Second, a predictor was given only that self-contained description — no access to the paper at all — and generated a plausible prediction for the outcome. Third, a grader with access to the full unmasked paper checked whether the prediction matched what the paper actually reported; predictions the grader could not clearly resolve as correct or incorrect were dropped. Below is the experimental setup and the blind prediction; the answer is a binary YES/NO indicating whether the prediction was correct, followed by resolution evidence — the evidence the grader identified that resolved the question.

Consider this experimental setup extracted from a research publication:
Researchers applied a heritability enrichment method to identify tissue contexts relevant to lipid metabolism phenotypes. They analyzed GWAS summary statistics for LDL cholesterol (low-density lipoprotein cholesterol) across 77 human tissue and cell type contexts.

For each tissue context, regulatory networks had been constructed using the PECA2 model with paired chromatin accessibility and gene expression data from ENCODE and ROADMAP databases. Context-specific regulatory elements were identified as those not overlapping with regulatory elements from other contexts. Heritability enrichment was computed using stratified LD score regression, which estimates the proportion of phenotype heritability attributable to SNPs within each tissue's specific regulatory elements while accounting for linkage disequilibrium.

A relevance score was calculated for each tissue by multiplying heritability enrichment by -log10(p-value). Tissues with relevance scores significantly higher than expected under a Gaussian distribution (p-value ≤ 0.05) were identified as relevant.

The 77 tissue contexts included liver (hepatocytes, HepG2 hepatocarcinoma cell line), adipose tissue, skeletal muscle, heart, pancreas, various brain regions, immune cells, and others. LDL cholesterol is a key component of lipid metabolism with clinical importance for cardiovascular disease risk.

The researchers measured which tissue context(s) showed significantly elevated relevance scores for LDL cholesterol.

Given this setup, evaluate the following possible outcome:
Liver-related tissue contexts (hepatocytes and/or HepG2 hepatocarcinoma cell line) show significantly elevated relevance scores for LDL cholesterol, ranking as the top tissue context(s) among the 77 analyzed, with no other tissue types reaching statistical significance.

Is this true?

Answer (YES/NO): NO